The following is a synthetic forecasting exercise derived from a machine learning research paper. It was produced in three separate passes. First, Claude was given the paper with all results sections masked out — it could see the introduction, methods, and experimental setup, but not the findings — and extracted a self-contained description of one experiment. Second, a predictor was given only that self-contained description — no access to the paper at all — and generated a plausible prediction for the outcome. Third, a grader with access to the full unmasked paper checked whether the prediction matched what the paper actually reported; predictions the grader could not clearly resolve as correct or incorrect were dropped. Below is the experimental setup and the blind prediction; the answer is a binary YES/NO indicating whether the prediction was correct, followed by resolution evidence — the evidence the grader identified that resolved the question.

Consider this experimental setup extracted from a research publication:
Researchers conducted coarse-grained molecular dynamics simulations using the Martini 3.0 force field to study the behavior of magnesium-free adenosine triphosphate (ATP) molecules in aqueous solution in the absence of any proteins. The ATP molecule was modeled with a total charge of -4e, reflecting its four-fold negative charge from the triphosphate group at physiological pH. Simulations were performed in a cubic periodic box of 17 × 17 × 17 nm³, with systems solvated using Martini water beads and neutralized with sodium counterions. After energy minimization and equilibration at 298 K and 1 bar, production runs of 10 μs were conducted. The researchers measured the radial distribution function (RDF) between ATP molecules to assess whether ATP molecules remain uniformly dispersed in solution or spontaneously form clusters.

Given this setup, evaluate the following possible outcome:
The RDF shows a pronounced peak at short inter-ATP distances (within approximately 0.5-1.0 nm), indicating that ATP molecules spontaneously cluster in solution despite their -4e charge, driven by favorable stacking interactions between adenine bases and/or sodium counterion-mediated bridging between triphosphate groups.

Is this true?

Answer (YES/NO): NO